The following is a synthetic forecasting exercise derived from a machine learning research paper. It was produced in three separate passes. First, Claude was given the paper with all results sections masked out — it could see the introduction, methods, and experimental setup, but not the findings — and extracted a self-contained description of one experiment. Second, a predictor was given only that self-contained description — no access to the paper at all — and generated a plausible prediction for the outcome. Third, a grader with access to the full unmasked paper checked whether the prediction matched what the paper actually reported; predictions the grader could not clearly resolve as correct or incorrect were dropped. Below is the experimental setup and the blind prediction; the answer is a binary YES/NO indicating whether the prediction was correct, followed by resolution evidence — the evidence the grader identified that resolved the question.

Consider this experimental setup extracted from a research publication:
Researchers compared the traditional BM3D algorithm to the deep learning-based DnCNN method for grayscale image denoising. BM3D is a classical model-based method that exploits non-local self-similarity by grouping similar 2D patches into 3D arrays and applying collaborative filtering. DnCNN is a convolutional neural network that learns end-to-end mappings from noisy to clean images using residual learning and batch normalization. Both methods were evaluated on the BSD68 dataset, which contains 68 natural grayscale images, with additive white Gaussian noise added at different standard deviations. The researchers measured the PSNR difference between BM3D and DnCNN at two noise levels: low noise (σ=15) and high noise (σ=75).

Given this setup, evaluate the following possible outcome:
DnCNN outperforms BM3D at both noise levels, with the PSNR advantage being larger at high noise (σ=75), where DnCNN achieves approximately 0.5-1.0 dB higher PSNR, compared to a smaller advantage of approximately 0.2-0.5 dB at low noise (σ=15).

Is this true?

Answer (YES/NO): NO